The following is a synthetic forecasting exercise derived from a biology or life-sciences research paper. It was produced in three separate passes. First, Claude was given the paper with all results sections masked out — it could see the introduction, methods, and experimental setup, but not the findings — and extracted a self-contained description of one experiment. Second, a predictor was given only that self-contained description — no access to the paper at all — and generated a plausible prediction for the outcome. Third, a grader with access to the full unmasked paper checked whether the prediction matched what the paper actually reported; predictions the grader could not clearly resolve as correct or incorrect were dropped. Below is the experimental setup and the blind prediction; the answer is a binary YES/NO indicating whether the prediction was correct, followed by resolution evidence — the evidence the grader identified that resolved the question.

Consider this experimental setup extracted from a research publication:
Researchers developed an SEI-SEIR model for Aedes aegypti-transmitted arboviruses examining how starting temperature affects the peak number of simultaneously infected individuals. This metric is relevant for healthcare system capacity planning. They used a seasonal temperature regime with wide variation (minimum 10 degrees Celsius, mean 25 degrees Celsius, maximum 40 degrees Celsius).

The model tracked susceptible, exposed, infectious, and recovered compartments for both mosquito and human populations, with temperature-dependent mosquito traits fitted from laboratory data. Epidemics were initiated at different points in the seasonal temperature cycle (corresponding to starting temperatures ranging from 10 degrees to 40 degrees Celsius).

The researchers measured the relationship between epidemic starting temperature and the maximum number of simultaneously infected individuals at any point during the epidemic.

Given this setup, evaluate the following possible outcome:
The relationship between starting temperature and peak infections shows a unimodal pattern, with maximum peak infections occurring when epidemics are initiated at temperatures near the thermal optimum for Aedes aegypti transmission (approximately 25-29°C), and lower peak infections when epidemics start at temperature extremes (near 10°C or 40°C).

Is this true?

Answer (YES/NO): NO